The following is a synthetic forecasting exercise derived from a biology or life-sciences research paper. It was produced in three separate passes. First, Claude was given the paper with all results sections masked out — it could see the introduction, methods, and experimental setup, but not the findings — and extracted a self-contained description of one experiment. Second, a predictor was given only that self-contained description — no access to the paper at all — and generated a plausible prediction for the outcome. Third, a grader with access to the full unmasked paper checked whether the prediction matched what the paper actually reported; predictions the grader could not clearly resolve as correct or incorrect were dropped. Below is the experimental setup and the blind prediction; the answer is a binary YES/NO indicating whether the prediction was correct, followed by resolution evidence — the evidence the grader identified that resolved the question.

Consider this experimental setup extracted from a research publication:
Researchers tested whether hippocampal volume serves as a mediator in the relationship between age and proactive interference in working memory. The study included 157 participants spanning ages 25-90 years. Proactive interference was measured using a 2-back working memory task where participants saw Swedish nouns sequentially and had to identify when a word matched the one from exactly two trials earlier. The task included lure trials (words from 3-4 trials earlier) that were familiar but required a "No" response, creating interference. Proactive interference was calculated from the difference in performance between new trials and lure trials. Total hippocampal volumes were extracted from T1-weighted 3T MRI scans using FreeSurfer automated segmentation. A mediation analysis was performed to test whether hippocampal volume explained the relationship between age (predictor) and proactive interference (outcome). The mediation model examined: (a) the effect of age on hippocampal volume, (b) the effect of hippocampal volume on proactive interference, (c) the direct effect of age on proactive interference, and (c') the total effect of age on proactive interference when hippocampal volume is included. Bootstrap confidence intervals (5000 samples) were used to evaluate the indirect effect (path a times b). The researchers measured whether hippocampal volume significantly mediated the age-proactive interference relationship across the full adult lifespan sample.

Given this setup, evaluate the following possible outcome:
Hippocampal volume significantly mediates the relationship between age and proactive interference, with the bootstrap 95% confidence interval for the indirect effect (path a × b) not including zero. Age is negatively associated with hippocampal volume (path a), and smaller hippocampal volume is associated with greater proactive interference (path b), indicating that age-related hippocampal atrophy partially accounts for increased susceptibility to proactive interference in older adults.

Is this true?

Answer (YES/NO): NO